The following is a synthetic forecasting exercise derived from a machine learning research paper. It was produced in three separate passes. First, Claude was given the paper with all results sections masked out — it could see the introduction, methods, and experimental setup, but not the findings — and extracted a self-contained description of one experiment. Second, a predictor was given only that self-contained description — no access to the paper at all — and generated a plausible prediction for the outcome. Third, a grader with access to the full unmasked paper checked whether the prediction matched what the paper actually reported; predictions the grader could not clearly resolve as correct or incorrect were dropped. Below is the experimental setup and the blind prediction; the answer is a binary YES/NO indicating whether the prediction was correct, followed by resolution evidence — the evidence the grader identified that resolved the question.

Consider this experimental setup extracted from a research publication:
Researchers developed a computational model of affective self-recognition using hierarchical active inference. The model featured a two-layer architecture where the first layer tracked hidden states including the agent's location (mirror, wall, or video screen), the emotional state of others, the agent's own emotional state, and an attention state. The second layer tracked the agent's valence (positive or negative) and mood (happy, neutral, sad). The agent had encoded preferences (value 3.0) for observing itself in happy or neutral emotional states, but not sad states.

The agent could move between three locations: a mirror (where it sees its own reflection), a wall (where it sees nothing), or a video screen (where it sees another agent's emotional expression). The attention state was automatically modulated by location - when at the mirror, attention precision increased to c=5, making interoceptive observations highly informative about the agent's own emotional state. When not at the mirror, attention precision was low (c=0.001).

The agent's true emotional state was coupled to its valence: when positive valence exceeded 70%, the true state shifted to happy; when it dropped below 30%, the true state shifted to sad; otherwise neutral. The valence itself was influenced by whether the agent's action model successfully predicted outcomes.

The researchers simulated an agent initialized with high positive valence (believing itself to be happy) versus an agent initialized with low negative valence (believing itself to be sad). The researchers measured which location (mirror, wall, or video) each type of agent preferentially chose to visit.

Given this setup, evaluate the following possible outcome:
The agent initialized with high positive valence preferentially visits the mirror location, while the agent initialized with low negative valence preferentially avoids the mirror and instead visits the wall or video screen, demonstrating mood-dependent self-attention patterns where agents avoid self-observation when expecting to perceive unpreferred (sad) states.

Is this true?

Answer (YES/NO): YES